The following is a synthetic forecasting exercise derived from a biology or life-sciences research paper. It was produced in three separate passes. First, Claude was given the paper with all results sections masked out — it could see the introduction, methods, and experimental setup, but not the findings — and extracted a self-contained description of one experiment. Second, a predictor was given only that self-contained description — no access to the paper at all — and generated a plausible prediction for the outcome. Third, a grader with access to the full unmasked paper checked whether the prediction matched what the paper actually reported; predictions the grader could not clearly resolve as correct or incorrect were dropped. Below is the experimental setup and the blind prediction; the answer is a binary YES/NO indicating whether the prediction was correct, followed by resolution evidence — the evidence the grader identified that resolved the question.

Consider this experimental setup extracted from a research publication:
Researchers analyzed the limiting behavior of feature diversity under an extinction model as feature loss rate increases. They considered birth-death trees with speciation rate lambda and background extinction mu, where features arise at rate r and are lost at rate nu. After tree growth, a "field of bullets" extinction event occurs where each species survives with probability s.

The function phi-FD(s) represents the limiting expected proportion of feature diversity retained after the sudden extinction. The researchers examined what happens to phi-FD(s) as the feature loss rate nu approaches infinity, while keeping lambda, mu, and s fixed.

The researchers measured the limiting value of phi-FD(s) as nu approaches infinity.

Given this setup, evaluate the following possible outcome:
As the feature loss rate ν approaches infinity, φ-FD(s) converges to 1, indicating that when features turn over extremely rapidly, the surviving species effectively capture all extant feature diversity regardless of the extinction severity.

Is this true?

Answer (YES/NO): NO